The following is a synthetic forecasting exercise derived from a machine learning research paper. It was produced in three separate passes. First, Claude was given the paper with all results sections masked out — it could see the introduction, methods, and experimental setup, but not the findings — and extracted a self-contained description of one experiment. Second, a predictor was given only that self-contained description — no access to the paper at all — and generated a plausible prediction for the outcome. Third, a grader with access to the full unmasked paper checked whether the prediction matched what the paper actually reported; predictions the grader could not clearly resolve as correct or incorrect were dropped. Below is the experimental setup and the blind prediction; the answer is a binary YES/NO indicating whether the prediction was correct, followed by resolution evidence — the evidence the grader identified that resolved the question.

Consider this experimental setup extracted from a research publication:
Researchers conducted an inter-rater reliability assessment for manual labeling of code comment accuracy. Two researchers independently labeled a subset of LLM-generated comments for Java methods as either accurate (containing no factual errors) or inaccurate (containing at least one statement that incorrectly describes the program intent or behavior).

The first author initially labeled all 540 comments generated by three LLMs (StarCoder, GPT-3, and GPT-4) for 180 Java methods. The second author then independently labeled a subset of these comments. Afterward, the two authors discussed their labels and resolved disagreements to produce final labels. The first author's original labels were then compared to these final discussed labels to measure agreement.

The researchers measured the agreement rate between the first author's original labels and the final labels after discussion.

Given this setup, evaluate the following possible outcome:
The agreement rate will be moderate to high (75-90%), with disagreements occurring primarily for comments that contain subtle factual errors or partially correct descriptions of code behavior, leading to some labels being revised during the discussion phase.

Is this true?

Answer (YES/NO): YES